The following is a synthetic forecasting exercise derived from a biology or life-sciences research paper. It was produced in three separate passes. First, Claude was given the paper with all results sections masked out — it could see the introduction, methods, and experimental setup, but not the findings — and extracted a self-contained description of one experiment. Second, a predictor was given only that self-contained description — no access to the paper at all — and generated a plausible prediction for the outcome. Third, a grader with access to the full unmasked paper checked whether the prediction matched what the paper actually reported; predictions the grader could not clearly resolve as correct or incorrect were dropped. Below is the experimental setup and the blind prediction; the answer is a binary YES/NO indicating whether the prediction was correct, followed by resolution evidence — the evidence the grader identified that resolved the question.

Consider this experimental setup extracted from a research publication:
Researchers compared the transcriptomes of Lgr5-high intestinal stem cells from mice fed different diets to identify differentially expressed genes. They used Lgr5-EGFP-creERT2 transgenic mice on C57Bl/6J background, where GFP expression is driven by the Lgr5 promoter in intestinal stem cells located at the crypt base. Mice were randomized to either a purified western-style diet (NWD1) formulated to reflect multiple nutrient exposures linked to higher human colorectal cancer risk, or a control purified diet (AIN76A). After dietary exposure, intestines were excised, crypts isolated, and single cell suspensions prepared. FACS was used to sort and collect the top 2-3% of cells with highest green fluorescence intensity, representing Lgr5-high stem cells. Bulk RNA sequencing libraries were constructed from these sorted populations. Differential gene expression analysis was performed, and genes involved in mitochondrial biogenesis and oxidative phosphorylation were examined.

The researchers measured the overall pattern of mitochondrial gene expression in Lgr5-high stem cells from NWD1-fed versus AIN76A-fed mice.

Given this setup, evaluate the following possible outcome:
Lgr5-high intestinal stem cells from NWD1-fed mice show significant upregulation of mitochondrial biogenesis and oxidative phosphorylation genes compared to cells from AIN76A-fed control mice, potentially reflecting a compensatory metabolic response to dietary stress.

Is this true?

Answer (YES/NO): NO